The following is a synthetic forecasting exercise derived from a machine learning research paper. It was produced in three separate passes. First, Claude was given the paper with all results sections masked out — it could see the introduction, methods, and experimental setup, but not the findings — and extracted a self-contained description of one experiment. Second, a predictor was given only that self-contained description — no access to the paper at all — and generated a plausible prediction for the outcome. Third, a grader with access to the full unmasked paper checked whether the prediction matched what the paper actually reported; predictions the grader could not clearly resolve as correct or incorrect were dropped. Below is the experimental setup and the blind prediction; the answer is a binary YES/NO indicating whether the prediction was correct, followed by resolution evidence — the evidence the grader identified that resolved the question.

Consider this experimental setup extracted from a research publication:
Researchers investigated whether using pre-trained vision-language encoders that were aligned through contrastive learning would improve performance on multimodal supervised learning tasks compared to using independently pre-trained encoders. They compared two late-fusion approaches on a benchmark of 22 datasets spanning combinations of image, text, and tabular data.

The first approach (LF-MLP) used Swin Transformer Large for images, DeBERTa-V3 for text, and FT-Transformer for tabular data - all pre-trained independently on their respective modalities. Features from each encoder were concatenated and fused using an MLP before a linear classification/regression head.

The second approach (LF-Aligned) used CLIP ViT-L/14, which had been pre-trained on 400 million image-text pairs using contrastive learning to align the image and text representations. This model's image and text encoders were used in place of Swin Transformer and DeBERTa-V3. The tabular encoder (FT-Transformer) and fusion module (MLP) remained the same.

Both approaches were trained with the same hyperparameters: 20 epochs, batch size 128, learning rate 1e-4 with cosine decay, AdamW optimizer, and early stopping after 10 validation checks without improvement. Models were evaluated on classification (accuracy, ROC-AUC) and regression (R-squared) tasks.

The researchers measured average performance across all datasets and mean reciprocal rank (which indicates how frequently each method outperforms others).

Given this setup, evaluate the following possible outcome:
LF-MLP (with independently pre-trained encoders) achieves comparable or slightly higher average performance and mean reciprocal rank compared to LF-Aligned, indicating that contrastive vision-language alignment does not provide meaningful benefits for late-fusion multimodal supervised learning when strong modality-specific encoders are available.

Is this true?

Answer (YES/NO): NO